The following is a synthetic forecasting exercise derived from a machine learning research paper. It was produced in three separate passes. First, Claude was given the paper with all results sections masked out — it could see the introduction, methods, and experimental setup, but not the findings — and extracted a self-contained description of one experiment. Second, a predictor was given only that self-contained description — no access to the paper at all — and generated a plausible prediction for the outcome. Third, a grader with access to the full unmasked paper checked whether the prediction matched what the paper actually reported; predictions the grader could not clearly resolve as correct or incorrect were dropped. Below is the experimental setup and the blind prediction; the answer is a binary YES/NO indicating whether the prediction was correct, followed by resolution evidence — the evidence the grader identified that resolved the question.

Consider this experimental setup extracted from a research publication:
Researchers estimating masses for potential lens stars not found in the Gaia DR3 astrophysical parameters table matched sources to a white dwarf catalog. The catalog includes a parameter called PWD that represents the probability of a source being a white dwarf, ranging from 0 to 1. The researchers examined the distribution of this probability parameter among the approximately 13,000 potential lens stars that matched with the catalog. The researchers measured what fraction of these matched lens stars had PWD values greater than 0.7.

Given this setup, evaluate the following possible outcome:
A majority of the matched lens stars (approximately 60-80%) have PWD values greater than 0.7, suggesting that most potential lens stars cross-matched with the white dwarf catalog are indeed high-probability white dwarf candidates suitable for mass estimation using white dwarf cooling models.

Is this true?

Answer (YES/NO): NO